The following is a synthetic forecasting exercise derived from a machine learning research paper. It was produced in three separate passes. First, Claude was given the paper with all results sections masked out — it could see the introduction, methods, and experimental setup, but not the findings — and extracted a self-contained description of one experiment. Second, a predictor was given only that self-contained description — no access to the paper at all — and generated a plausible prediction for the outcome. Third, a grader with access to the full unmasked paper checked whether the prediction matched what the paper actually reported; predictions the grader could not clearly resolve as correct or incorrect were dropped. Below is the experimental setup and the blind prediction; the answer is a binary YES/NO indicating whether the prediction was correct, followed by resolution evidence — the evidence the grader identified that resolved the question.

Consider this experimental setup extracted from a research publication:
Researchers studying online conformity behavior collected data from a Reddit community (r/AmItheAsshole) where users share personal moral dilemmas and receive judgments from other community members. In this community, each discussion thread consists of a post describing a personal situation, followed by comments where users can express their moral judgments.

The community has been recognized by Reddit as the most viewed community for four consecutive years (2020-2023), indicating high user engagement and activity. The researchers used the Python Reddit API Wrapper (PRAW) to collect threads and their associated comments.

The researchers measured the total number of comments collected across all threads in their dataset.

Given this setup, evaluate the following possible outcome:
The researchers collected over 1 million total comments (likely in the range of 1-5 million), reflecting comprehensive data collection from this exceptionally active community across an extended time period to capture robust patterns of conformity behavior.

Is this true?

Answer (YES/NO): NO